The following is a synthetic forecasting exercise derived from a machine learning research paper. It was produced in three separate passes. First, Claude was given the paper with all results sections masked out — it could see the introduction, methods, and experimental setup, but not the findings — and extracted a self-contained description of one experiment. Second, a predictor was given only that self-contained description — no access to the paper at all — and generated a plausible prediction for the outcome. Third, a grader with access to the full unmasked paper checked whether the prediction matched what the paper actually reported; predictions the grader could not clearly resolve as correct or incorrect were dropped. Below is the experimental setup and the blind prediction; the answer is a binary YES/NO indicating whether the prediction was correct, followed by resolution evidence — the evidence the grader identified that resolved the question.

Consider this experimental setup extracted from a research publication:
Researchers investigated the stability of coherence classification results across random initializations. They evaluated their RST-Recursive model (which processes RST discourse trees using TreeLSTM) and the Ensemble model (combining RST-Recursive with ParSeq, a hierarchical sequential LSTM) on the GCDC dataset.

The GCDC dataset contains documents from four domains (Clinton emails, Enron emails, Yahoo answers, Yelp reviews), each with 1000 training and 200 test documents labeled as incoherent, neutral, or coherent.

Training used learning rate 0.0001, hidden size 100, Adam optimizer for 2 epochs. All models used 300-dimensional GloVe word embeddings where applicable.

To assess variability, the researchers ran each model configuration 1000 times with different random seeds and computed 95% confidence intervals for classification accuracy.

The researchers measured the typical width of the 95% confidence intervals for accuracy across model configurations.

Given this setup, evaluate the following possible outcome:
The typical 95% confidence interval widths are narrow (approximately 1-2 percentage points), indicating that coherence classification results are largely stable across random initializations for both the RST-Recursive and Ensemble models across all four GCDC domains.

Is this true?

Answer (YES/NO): NO